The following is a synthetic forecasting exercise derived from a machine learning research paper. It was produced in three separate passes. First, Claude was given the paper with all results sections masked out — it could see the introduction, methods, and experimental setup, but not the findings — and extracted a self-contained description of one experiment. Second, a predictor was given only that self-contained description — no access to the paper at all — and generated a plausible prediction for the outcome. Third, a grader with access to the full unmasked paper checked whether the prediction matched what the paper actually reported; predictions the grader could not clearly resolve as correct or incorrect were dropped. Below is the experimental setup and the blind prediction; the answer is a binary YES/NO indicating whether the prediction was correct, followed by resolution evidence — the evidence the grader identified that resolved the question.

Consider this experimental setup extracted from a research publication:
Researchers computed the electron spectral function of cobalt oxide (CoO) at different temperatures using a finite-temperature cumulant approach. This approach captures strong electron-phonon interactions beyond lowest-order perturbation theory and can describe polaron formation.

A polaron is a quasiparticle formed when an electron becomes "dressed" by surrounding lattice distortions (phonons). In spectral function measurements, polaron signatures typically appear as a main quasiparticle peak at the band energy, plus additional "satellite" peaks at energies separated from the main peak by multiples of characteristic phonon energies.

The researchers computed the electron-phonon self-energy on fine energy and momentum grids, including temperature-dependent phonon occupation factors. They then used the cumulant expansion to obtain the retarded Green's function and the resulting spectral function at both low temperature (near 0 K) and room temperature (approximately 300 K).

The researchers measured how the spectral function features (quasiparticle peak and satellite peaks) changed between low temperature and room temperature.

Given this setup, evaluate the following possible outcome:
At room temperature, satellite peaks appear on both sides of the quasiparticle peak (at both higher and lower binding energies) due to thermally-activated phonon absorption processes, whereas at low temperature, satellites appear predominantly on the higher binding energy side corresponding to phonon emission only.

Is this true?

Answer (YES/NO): NO